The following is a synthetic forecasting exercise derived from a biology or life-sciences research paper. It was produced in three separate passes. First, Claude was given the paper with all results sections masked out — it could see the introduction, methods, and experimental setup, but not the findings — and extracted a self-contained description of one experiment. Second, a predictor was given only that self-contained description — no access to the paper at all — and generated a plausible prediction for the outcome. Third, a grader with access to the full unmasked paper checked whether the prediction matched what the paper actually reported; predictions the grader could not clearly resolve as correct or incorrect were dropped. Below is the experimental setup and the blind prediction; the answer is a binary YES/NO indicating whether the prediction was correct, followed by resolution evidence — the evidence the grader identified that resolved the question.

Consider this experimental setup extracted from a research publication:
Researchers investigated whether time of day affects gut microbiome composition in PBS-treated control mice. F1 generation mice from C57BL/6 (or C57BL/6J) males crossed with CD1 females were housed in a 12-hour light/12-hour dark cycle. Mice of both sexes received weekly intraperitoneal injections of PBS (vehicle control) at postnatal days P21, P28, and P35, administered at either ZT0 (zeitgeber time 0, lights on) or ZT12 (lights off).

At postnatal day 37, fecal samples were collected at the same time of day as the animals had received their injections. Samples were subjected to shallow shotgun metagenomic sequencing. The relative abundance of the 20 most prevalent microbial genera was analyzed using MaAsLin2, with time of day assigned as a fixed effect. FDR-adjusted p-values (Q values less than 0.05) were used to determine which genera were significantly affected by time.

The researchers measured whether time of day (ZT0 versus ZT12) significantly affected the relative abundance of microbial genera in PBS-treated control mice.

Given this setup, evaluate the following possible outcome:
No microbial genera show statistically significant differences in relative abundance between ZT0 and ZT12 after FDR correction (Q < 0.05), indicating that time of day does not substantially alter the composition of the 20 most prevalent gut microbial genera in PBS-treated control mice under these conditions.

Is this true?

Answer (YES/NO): NO